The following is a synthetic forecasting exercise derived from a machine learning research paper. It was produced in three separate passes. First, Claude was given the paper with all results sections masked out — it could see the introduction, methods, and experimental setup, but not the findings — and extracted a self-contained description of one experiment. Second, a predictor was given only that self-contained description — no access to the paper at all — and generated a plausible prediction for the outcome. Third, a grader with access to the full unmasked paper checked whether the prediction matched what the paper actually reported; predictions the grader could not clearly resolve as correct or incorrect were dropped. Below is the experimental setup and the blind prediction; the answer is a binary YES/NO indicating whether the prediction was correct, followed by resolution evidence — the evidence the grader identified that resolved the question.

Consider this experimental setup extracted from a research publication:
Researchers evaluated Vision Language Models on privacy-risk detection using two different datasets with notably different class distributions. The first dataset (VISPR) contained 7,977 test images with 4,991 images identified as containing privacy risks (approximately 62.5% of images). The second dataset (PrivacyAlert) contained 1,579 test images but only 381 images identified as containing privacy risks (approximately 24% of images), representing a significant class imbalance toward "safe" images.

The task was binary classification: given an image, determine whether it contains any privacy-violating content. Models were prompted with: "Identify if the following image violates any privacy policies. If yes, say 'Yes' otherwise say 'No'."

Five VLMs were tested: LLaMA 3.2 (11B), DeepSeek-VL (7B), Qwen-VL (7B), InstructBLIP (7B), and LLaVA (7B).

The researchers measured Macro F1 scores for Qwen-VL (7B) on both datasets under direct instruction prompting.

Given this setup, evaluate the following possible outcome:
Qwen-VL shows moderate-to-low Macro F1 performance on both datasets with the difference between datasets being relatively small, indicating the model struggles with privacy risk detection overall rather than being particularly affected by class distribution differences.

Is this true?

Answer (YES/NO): NO